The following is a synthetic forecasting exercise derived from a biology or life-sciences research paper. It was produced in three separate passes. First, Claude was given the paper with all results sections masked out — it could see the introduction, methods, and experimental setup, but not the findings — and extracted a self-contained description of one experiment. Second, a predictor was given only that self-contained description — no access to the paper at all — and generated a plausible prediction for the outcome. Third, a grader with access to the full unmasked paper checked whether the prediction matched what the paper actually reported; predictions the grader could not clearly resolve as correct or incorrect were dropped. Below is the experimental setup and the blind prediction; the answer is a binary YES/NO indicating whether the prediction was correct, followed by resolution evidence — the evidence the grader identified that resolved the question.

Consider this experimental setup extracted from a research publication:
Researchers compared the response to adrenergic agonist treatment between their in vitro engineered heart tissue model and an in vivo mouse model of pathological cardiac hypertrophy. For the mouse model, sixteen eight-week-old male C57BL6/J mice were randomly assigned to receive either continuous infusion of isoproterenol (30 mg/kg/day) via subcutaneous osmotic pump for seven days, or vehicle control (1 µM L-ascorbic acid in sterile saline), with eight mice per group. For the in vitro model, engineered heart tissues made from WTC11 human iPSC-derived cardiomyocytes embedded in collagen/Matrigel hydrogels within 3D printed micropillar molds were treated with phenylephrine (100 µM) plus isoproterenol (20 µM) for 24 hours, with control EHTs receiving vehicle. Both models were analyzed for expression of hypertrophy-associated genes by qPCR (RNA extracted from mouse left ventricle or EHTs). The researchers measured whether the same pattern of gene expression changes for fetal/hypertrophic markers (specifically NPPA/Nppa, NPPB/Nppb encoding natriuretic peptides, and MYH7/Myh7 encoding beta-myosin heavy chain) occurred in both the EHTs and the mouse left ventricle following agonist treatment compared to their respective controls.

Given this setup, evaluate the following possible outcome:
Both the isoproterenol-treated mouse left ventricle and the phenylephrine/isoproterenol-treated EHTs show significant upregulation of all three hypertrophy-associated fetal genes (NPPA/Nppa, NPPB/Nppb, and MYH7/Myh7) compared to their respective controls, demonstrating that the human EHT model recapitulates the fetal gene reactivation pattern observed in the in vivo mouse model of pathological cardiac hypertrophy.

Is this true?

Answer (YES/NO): NO